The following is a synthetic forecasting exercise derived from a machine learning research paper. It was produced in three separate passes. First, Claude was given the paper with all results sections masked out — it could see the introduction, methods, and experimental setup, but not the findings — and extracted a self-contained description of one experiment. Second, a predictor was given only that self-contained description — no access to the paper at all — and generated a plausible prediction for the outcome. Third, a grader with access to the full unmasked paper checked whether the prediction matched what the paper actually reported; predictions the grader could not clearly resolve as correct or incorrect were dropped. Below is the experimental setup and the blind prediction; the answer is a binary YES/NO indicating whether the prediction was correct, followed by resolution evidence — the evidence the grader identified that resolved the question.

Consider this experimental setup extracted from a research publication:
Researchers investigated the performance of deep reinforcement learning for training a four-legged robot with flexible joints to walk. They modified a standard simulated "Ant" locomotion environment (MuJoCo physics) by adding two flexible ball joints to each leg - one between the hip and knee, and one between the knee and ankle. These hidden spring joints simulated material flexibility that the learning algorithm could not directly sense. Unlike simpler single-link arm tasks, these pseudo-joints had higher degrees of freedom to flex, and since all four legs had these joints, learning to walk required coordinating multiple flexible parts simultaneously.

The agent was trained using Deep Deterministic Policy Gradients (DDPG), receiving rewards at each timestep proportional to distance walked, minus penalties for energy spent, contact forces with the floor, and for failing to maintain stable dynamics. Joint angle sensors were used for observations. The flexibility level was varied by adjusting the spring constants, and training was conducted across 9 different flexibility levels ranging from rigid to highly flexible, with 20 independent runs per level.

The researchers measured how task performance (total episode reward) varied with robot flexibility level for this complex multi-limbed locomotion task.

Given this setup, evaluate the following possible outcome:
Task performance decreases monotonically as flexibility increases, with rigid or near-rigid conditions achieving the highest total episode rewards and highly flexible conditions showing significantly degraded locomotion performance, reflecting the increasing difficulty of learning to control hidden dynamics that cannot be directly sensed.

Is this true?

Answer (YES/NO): NO